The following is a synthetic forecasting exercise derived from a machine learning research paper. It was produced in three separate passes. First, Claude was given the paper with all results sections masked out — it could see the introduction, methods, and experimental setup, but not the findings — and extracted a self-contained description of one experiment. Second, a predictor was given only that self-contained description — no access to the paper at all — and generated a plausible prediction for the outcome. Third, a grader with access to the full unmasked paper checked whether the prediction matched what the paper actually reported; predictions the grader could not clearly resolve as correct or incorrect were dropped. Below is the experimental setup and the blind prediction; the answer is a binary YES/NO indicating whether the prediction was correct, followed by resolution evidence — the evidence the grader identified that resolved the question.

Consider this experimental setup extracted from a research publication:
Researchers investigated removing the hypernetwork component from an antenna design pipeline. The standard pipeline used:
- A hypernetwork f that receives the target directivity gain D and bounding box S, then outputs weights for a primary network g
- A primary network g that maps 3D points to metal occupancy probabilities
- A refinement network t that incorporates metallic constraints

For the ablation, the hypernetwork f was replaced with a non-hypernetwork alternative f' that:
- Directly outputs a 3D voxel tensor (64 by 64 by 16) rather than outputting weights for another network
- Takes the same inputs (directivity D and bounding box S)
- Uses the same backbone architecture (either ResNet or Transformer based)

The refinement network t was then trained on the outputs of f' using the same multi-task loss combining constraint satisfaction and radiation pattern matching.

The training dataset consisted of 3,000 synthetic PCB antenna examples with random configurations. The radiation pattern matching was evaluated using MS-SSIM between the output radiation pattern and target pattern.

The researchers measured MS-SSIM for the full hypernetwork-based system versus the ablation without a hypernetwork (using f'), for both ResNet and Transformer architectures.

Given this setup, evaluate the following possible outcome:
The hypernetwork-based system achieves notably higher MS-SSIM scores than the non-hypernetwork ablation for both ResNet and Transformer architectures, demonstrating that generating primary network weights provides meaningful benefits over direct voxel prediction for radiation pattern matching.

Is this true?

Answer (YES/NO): YES